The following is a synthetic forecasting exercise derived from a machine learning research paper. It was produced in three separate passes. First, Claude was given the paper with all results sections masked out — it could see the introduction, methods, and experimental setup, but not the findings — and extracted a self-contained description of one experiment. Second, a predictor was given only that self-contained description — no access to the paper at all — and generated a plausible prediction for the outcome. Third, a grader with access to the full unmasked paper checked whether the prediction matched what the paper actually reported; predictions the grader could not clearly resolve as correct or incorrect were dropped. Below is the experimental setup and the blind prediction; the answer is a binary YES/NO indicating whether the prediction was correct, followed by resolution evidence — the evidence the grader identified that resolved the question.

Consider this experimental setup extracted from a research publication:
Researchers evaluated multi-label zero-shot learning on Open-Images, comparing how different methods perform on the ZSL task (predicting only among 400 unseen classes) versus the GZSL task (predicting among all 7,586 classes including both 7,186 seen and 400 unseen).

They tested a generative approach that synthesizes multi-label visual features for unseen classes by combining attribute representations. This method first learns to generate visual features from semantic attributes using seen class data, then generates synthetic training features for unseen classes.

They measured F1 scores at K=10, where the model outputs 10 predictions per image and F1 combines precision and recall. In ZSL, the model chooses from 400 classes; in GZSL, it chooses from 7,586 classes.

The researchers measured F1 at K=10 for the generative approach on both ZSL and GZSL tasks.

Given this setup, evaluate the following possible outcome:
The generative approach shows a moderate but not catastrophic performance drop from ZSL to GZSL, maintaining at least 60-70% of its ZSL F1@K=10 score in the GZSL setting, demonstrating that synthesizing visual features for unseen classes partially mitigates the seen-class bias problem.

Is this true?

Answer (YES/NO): NO